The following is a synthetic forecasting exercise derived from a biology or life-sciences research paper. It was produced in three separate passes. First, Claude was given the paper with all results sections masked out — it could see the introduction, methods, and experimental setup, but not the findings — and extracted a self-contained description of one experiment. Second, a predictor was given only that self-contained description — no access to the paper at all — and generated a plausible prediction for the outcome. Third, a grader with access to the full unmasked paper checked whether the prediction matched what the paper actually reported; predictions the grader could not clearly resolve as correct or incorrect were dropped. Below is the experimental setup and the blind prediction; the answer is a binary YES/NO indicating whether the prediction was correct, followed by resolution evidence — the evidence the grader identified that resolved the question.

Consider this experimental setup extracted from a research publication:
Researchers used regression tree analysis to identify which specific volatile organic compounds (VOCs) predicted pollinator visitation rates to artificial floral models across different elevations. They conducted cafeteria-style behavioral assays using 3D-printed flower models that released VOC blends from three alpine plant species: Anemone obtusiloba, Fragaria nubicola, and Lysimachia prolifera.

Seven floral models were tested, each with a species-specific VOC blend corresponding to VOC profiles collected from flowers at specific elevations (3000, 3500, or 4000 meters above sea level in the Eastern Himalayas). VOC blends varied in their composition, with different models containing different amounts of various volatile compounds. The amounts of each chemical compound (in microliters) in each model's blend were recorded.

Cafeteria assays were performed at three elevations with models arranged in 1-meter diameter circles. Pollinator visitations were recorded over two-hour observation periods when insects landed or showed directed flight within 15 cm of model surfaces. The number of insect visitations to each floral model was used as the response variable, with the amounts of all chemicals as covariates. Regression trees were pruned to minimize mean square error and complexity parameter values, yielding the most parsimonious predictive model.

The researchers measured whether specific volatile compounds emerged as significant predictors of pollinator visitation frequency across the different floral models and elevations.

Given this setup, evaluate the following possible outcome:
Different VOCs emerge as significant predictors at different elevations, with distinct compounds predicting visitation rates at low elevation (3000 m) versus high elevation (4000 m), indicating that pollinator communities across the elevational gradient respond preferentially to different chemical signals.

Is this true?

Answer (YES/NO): NO